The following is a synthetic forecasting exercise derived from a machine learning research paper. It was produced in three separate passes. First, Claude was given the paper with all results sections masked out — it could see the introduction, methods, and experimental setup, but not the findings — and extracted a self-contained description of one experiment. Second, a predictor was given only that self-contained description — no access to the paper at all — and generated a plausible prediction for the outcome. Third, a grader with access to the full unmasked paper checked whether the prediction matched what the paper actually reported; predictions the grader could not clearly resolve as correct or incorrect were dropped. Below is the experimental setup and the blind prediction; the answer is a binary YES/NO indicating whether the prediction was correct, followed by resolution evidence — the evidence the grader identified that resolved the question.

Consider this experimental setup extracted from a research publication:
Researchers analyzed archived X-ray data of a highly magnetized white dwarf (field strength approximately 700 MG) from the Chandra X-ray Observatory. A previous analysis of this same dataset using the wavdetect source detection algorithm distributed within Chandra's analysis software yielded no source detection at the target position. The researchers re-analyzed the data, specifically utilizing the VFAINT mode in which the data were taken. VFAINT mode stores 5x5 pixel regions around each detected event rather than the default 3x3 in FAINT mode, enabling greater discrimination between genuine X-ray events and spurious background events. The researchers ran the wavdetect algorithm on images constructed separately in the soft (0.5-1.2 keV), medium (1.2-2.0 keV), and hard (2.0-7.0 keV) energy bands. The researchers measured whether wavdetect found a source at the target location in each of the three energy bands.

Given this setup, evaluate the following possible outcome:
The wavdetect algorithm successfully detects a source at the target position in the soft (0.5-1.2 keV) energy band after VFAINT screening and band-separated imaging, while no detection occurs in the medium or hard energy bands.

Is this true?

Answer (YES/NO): NO